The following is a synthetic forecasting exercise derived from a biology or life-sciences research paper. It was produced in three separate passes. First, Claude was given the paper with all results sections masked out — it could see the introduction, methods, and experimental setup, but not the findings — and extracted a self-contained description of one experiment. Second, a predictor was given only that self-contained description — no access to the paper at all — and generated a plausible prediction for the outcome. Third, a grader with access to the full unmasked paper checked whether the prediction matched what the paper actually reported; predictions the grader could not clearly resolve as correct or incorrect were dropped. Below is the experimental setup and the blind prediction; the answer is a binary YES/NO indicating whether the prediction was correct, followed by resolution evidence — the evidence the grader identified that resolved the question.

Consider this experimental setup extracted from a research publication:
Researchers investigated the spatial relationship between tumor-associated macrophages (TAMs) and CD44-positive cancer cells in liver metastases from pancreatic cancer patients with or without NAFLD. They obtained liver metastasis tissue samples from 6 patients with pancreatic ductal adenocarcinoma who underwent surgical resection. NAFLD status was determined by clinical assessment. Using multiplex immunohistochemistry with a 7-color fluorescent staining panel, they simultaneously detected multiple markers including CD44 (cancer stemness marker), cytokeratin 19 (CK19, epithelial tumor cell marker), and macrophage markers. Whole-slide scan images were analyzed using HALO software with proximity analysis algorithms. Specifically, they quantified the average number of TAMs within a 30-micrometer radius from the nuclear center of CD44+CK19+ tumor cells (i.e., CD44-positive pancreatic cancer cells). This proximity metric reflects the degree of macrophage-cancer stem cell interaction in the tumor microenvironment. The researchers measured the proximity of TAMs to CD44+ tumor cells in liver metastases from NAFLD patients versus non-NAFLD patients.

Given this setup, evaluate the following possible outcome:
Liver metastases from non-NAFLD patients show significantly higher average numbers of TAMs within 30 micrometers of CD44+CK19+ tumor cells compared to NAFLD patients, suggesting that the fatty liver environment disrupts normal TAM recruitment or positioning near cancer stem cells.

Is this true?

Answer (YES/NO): NO